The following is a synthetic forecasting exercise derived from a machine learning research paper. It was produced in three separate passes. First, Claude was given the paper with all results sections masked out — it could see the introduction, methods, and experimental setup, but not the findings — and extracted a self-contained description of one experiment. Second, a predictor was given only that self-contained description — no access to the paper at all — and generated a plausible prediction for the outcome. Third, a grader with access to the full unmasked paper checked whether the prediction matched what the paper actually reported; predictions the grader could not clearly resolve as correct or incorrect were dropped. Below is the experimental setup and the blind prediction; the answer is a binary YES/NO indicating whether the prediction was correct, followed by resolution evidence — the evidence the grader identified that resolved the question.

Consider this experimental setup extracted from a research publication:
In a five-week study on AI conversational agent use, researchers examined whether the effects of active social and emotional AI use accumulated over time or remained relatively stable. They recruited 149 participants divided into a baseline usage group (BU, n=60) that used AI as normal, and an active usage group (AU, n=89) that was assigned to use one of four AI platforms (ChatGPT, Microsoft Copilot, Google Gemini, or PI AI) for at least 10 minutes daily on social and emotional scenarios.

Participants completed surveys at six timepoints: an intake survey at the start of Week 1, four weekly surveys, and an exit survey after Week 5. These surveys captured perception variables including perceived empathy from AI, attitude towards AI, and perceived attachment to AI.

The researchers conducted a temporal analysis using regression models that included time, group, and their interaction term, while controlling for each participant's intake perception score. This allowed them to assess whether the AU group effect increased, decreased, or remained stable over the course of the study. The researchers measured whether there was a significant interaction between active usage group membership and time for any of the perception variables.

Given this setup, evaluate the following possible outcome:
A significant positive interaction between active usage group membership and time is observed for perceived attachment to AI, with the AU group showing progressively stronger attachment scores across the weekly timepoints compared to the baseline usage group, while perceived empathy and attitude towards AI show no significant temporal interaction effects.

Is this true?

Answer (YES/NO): NO